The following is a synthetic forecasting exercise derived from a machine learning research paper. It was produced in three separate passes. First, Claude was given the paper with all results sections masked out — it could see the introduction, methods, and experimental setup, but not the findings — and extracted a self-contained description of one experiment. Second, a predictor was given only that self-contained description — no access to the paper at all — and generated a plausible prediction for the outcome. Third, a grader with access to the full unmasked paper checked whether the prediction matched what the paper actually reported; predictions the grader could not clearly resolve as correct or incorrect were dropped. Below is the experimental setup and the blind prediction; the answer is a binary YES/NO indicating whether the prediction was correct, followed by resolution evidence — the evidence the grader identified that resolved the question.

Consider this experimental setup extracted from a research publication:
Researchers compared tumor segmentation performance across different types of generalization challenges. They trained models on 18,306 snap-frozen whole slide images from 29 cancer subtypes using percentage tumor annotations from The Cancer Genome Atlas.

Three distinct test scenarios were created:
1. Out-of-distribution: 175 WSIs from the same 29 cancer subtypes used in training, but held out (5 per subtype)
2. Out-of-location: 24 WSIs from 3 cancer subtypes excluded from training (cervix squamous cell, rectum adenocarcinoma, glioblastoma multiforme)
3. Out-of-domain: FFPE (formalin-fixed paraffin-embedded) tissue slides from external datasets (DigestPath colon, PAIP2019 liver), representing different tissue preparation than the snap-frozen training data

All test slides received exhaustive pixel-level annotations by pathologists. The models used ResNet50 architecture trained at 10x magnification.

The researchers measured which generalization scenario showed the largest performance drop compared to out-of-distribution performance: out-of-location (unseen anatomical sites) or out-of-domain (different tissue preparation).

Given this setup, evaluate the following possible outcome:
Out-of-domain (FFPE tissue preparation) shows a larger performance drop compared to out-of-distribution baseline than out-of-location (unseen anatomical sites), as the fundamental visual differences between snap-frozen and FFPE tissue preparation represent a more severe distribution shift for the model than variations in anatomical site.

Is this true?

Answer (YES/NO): YES